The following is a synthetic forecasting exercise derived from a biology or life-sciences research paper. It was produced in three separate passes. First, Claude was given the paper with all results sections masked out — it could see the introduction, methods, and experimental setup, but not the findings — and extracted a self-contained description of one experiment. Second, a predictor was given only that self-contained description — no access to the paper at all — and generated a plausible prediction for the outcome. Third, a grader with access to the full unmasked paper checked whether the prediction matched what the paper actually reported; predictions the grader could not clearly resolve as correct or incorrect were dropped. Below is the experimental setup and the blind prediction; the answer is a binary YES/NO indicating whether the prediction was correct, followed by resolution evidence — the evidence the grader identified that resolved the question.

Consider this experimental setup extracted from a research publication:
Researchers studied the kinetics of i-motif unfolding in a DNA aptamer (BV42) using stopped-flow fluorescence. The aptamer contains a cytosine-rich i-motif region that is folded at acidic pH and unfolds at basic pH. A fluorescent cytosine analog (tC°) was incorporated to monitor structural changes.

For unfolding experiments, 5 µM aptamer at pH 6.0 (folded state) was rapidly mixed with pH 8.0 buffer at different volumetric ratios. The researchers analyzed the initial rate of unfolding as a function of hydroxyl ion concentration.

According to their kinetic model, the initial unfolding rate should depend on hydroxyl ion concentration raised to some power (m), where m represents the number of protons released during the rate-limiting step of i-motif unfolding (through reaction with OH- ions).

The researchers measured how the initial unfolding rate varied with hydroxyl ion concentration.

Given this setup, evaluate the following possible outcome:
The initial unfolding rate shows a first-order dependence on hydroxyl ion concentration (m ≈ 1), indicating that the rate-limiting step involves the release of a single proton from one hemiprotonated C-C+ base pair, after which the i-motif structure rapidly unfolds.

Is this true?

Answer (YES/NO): NO